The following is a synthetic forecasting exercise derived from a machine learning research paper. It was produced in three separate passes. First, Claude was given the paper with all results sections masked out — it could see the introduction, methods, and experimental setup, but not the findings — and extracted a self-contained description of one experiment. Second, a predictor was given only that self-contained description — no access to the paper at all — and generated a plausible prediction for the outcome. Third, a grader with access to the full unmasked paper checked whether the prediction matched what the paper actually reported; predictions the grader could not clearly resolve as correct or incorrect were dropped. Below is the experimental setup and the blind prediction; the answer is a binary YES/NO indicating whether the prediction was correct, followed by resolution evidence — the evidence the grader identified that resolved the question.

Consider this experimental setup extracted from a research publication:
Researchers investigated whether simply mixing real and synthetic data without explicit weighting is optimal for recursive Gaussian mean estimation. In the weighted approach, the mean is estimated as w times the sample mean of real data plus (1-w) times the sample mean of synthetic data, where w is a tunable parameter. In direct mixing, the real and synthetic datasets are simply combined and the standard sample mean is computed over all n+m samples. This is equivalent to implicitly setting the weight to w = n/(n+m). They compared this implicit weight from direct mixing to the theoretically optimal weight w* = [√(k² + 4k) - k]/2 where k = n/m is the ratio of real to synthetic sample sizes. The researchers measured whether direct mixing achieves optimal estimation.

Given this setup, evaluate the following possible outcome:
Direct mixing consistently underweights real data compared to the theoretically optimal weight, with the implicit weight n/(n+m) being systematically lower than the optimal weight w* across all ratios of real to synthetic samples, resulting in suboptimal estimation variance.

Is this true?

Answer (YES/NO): YES